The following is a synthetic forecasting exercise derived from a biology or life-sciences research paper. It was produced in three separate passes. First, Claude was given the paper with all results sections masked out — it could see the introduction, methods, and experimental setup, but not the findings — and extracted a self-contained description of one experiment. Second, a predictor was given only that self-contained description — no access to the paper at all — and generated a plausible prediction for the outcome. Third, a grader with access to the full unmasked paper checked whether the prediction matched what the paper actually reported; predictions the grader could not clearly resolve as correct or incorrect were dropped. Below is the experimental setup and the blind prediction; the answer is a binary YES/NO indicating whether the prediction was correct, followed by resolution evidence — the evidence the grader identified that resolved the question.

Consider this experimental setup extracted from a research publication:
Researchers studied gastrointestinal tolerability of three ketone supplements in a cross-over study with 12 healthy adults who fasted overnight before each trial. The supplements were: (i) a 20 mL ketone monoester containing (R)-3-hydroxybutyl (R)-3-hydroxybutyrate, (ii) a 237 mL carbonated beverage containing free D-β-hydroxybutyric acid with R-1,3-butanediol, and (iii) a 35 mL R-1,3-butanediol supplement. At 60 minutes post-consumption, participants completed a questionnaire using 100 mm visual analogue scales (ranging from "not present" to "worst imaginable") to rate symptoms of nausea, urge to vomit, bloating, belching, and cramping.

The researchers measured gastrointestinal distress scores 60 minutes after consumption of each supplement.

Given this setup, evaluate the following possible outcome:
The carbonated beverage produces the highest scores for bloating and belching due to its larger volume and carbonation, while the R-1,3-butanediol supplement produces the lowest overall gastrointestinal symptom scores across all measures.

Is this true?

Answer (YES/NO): NO